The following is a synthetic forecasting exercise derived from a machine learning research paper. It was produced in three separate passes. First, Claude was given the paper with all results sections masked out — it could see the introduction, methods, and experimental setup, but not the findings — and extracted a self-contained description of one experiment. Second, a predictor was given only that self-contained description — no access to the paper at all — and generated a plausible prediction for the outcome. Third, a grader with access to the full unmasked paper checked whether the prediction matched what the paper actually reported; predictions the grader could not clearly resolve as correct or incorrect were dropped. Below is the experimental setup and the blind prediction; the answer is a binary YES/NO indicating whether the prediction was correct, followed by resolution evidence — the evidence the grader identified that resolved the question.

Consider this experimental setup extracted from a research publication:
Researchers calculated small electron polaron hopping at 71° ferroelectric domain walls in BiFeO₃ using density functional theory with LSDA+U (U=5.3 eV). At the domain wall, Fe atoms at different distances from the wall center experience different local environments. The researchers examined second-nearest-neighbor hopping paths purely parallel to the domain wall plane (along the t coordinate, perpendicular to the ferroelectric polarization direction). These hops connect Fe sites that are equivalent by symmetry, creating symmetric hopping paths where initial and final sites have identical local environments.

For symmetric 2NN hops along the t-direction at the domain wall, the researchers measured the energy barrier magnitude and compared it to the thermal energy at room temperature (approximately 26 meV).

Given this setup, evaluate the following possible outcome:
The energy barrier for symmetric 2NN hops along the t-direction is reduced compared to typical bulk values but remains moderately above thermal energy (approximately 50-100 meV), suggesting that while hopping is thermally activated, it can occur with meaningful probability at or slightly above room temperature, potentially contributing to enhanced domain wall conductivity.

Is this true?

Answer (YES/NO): NO